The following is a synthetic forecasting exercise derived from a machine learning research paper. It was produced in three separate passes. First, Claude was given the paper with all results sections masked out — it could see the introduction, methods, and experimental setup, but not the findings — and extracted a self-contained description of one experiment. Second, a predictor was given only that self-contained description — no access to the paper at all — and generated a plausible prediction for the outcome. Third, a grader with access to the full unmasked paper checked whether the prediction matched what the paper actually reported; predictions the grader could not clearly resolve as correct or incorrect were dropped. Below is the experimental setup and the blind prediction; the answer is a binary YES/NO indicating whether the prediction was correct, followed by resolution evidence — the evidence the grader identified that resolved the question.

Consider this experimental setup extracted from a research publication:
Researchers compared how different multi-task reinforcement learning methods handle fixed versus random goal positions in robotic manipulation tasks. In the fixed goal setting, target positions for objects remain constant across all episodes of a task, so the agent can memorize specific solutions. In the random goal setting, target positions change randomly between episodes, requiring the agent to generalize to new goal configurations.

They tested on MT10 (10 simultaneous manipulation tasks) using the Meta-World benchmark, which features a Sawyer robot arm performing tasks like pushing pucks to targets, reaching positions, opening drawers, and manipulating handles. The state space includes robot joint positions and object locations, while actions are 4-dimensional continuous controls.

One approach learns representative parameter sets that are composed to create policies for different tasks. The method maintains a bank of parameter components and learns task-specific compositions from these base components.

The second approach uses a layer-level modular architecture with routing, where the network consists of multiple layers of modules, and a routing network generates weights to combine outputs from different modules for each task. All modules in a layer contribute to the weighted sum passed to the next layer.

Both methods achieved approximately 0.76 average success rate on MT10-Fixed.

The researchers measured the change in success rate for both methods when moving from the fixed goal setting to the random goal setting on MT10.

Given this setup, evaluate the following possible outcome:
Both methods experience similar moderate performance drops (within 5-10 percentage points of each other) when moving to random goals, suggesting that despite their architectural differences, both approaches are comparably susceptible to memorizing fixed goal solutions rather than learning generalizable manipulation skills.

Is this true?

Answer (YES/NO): NO